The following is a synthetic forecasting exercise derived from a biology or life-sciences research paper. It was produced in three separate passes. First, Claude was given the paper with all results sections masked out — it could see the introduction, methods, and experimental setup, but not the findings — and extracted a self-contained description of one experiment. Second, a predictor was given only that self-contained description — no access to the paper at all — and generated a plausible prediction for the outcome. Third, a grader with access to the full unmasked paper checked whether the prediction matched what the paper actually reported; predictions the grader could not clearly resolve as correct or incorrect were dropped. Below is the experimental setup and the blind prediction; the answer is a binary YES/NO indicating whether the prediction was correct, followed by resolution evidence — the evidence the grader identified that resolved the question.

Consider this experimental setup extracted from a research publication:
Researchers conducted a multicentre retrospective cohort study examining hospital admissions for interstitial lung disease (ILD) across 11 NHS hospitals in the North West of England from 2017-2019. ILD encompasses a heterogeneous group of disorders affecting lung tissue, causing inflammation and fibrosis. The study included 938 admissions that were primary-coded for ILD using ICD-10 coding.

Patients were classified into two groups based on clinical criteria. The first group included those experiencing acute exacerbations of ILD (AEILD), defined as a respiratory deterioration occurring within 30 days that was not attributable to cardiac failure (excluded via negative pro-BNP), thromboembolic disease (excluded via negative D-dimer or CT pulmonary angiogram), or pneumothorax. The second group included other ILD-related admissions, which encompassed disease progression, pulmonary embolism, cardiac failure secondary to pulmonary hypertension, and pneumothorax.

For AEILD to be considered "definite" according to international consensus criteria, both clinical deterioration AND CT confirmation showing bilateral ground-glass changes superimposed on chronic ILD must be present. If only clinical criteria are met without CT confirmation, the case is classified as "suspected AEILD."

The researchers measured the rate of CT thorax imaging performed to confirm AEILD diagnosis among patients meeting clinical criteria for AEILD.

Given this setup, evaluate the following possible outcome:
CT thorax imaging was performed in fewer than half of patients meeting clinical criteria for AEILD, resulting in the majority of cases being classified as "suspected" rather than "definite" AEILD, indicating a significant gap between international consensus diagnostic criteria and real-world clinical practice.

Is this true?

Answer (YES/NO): YES